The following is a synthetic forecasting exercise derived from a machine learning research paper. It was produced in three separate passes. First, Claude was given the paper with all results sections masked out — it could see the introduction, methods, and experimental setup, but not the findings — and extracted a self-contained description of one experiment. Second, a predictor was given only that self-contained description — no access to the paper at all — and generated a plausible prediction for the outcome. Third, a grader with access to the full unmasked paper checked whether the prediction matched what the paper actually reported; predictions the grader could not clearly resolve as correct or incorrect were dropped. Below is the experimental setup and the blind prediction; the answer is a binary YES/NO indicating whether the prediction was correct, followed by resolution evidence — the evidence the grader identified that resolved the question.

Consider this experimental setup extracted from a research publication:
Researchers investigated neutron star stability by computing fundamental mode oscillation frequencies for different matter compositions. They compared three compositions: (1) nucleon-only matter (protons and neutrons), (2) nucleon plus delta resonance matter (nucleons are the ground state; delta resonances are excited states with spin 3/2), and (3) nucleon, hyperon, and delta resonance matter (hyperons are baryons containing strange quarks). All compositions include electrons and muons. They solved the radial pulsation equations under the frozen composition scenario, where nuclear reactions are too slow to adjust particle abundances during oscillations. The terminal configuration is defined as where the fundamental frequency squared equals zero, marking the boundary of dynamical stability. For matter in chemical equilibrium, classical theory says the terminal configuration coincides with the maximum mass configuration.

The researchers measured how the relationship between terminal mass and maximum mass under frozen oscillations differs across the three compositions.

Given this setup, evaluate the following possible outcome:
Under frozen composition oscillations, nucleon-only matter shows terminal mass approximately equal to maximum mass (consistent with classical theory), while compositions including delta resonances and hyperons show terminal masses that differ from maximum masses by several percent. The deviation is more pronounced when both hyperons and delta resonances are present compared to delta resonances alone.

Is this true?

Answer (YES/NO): YES